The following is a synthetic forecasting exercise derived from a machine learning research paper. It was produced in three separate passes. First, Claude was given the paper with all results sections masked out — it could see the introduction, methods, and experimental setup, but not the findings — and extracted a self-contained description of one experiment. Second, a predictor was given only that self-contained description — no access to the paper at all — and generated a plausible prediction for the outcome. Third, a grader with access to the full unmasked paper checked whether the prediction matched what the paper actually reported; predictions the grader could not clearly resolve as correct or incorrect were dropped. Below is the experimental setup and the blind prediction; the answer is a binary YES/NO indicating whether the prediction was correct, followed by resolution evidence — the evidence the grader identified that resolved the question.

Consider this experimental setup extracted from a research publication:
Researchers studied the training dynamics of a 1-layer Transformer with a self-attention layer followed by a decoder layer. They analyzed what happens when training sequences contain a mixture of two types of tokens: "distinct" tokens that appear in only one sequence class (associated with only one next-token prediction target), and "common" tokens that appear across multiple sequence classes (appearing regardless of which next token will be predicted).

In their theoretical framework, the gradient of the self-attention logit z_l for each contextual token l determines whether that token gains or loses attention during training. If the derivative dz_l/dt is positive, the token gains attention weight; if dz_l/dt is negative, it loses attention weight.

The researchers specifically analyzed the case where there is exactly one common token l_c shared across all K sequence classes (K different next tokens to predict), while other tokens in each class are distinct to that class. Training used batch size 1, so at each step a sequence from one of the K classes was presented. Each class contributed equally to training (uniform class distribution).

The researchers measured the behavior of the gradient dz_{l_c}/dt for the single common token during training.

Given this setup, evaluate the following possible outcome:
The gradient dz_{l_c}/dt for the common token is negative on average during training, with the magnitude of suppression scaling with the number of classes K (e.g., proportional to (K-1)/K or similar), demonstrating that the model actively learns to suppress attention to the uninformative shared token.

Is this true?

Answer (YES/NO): NO